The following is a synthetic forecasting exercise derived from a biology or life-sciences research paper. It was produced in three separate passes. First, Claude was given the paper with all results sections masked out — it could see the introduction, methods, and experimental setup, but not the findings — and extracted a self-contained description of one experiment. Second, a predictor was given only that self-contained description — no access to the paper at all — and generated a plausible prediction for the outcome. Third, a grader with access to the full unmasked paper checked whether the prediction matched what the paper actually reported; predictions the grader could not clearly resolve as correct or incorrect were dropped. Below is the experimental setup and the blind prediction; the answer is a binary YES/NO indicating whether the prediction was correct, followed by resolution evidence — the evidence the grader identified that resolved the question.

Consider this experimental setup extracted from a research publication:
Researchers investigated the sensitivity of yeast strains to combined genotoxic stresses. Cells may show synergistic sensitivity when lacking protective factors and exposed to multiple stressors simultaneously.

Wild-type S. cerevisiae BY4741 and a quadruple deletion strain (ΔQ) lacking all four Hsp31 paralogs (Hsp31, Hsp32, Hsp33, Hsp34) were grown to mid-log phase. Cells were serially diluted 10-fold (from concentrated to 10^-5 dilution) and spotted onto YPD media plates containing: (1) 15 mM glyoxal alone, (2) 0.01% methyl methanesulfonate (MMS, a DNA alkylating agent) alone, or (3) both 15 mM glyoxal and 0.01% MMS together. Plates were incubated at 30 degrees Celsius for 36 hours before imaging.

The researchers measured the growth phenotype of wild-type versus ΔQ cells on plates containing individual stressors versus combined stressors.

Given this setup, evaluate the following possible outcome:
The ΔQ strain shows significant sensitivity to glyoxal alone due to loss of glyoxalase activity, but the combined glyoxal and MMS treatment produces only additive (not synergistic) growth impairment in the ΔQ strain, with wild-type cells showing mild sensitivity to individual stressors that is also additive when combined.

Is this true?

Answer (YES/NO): NO